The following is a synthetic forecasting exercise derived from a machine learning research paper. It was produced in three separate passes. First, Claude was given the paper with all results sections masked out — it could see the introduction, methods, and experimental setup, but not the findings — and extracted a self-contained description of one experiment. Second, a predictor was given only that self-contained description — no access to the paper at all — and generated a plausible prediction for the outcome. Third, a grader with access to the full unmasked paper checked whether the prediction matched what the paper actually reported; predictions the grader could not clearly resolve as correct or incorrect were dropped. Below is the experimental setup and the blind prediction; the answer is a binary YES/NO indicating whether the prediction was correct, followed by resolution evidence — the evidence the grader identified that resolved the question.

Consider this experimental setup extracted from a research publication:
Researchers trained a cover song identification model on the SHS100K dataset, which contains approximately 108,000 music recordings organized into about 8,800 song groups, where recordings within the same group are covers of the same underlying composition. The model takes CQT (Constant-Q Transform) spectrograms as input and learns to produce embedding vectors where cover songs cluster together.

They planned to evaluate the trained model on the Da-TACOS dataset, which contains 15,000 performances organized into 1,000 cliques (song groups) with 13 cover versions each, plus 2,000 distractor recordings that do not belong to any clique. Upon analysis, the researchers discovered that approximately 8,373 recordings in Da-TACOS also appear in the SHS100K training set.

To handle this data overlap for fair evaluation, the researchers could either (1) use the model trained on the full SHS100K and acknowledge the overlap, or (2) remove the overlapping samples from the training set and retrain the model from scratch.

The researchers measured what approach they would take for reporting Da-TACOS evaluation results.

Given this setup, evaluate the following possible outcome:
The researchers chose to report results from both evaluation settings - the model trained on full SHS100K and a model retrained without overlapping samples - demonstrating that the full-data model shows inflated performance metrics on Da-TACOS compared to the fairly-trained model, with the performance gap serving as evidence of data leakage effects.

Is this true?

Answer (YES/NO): NO